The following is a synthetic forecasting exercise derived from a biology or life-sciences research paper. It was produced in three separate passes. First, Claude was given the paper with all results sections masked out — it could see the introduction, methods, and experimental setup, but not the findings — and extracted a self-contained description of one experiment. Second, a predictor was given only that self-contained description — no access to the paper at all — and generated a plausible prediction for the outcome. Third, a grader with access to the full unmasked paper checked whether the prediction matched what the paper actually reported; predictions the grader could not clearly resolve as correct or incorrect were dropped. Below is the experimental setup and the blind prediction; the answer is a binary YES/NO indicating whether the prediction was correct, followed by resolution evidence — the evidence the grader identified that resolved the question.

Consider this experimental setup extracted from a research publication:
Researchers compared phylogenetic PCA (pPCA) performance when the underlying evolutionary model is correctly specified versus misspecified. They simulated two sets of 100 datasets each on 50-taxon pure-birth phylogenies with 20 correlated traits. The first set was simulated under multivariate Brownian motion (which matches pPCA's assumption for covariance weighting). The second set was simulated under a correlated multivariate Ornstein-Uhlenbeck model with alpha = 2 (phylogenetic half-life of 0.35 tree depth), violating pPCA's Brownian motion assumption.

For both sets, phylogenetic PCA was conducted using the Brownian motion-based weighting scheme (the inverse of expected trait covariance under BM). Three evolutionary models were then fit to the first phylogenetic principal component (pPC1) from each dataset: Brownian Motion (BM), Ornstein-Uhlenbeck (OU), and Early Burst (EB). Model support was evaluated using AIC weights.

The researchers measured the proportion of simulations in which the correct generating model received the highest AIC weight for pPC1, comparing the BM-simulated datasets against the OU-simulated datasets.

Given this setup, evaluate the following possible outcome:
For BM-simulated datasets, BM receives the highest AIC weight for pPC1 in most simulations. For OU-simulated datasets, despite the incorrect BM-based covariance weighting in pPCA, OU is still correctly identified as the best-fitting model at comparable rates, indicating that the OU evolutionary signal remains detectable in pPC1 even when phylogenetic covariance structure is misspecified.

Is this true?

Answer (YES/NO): NO